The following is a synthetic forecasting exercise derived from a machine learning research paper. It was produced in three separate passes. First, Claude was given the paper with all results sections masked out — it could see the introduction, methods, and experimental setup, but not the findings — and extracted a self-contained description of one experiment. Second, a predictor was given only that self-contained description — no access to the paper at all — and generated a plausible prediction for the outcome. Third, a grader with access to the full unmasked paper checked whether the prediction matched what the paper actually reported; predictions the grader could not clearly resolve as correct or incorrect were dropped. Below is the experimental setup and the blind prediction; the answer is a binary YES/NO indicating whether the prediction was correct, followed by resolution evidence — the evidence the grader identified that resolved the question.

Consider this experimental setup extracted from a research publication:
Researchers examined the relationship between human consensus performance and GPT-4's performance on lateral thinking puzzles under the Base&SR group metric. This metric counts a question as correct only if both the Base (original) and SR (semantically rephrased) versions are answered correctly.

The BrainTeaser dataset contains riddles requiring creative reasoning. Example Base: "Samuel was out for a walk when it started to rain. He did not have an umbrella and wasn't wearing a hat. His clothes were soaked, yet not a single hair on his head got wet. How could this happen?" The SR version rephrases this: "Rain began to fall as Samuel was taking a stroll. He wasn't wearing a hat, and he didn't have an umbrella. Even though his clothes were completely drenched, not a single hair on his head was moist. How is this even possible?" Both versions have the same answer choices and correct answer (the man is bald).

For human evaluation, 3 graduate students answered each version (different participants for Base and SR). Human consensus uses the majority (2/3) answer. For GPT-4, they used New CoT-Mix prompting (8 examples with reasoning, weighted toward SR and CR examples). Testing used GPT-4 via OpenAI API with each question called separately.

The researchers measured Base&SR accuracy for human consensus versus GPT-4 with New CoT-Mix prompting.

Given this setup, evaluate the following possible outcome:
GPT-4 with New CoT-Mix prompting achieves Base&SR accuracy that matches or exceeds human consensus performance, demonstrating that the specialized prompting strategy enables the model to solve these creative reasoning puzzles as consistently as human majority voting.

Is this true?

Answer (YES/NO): YES